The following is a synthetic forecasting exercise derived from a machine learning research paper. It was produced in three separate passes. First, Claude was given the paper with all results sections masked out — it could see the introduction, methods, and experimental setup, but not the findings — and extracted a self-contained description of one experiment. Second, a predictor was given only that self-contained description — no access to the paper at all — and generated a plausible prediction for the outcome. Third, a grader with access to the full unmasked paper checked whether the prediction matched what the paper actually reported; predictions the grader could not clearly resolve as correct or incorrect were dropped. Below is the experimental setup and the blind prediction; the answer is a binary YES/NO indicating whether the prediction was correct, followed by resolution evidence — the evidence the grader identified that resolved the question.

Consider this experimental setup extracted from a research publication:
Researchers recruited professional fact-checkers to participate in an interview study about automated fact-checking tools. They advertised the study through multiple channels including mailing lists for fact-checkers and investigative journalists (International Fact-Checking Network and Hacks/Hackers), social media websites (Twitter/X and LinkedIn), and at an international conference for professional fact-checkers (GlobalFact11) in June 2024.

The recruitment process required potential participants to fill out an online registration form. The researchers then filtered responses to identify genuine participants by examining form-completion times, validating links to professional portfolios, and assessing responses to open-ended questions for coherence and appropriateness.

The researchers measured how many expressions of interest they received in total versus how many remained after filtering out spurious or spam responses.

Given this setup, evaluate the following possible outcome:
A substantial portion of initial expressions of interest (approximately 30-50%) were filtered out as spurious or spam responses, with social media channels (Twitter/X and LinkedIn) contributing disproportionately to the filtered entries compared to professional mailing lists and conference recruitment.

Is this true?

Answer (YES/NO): NO